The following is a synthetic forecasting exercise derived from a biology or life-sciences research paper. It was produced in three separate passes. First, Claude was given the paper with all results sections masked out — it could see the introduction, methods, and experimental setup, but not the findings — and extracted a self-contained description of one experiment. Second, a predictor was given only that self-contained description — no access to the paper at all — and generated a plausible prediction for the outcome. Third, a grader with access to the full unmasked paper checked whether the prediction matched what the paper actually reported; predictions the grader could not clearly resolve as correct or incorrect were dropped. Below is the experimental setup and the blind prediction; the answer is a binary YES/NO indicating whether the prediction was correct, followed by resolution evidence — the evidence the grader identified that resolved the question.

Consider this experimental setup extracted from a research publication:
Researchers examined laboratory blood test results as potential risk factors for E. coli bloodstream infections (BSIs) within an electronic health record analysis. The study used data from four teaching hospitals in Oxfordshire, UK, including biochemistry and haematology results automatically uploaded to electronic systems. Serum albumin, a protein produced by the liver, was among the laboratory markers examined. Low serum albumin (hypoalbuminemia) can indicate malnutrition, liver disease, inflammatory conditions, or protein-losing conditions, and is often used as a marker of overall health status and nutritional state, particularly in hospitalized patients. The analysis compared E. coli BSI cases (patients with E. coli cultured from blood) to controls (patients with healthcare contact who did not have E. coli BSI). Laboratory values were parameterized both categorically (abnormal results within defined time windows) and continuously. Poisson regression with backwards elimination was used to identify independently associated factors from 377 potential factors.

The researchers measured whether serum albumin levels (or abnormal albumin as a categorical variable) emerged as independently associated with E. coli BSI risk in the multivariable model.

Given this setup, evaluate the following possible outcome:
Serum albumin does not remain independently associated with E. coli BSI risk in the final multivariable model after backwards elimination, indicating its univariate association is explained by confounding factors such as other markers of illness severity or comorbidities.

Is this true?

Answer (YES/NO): NO